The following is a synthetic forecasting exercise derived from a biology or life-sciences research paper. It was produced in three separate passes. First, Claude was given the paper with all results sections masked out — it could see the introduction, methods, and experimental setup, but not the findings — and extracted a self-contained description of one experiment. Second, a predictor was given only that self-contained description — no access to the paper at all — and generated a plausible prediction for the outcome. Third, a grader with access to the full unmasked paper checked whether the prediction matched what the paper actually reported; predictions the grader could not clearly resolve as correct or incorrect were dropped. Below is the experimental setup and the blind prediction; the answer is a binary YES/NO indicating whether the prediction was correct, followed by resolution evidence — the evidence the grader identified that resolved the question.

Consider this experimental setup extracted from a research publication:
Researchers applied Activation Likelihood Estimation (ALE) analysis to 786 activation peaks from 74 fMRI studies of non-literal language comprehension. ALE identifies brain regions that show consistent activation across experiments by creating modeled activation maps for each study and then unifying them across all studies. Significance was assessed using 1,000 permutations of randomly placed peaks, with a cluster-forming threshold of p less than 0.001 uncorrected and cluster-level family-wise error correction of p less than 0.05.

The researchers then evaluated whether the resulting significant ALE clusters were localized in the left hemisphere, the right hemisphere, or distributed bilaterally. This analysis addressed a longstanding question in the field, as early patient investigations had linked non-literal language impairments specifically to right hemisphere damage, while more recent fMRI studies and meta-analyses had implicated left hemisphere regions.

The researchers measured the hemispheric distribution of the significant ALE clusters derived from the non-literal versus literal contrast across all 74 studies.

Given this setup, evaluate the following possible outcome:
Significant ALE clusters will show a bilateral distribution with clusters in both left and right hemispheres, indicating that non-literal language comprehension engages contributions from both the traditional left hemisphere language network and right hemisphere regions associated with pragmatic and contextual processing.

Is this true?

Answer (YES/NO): NO